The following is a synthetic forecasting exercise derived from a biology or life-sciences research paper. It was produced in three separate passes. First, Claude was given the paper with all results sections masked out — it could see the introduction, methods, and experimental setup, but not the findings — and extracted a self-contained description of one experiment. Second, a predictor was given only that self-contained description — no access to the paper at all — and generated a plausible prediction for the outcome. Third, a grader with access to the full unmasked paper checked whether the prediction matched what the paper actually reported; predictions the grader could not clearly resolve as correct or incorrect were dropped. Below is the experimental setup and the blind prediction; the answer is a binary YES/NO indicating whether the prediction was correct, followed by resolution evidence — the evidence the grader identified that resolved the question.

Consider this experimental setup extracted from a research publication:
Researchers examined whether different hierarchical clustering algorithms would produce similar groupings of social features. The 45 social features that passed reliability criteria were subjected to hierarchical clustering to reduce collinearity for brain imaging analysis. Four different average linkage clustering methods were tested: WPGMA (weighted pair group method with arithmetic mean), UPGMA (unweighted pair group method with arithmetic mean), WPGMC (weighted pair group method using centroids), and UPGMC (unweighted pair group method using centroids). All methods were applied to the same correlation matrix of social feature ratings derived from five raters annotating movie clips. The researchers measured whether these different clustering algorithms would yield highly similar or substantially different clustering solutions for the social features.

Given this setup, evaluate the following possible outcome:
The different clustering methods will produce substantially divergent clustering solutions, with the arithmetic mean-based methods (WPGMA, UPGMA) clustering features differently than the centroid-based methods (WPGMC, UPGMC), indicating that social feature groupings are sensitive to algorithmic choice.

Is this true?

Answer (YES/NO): NO